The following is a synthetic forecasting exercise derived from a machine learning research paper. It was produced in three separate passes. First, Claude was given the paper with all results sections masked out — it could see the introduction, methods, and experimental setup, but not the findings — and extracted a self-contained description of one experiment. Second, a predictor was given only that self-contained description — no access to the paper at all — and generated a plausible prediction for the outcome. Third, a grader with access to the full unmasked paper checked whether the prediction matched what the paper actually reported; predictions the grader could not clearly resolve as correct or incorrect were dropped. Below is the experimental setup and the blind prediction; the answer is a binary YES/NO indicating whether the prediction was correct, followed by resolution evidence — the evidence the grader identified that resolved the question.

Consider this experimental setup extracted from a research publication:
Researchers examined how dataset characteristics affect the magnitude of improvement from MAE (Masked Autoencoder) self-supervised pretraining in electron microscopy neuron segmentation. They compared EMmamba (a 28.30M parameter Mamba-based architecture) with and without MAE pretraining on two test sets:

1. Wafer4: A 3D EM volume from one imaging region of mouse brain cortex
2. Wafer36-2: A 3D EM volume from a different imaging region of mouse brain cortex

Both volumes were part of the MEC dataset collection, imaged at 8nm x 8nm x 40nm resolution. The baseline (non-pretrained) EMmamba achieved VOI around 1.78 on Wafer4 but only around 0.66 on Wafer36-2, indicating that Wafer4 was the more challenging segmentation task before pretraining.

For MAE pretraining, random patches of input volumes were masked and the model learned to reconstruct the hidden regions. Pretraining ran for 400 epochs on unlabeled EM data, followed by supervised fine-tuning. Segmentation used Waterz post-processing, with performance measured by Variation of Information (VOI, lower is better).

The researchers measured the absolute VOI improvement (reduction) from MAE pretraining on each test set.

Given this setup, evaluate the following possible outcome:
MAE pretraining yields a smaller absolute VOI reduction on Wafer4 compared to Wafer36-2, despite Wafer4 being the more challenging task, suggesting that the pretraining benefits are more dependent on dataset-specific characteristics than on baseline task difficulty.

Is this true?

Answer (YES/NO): NO